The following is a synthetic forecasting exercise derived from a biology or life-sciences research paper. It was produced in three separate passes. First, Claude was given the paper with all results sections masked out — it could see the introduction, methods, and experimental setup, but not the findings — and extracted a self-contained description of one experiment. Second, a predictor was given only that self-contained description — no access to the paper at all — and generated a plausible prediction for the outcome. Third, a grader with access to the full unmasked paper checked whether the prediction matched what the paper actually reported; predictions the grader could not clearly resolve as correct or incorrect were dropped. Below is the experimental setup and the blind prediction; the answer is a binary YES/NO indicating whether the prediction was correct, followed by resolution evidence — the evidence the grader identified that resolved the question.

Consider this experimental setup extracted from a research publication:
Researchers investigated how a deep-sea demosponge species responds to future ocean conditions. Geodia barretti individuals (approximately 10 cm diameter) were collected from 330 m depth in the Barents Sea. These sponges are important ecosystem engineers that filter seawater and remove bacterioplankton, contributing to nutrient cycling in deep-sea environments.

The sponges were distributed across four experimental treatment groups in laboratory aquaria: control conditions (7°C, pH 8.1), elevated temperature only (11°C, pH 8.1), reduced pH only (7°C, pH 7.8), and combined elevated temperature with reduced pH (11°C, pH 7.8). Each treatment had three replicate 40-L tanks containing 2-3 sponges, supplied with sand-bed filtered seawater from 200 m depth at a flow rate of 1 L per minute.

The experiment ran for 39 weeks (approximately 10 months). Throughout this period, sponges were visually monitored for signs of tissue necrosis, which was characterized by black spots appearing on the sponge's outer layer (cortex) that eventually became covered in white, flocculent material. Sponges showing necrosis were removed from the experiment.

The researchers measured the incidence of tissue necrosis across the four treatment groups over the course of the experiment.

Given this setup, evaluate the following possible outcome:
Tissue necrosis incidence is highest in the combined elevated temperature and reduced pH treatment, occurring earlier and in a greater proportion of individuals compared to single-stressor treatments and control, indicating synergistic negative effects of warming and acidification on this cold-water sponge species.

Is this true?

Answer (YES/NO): NO